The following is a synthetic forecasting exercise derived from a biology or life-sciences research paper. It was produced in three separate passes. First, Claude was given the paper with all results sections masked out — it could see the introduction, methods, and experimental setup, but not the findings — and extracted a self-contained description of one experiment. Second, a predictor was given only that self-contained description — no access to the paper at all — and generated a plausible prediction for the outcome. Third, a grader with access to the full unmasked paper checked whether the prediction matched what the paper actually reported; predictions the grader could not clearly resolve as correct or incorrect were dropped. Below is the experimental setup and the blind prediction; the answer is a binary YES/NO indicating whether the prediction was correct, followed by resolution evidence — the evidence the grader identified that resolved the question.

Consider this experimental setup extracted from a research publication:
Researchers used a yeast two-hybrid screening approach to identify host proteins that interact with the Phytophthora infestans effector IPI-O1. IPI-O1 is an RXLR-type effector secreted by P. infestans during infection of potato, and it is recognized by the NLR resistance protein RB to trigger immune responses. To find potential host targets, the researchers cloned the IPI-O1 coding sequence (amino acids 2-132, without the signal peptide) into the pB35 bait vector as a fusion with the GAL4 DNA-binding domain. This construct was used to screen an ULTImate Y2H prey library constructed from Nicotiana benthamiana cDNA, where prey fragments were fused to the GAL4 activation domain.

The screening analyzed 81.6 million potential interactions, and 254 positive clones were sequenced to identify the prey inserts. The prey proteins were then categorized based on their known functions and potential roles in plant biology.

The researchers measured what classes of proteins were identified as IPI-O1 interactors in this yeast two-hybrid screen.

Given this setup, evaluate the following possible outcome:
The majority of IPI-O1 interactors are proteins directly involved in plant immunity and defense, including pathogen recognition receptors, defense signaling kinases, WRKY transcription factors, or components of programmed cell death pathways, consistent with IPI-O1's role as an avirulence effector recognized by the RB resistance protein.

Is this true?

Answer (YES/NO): NO